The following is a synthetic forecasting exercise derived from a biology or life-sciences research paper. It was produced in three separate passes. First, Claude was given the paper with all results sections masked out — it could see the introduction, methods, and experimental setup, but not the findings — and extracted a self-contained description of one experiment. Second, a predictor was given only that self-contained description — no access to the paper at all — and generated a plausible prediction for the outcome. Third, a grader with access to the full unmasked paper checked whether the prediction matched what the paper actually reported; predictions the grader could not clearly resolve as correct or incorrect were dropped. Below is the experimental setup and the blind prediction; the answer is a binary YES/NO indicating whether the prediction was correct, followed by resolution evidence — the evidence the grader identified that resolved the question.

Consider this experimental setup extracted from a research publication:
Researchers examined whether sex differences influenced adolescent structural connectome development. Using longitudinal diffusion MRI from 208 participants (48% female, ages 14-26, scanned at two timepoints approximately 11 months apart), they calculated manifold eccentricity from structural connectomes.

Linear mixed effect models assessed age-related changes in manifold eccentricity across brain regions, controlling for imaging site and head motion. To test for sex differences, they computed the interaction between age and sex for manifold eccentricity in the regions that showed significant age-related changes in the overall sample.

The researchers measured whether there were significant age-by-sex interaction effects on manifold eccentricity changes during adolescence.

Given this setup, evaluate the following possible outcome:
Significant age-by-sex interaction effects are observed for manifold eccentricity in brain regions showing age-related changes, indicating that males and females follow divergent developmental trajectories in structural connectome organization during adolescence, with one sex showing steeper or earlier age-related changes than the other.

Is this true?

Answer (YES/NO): NO